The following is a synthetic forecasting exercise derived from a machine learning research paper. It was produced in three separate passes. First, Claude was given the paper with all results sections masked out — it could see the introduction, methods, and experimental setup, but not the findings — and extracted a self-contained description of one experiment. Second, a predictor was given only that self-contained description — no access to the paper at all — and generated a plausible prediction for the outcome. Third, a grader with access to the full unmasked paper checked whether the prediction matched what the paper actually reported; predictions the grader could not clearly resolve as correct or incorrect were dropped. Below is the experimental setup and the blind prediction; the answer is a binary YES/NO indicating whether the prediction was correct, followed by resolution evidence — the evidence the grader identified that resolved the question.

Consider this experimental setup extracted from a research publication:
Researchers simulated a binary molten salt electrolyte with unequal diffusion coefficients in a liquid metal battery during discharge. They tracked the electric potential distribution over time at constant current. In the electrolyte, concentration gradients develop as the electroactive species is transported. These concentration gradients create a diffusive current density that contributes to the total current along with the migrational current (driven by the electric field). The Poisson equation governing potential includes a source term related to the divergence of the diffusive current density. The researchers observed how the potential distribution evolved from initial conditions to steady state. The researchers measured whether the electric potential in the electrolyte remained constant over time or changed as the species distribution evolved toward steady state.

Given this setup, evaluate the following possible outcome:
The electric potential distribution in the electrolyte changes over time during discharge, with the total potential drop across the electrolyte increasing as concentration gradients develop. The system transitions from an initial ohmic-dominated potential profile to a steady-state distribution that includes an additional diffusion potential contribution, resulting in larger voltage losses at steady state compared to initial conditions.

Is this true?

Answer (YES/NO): NO